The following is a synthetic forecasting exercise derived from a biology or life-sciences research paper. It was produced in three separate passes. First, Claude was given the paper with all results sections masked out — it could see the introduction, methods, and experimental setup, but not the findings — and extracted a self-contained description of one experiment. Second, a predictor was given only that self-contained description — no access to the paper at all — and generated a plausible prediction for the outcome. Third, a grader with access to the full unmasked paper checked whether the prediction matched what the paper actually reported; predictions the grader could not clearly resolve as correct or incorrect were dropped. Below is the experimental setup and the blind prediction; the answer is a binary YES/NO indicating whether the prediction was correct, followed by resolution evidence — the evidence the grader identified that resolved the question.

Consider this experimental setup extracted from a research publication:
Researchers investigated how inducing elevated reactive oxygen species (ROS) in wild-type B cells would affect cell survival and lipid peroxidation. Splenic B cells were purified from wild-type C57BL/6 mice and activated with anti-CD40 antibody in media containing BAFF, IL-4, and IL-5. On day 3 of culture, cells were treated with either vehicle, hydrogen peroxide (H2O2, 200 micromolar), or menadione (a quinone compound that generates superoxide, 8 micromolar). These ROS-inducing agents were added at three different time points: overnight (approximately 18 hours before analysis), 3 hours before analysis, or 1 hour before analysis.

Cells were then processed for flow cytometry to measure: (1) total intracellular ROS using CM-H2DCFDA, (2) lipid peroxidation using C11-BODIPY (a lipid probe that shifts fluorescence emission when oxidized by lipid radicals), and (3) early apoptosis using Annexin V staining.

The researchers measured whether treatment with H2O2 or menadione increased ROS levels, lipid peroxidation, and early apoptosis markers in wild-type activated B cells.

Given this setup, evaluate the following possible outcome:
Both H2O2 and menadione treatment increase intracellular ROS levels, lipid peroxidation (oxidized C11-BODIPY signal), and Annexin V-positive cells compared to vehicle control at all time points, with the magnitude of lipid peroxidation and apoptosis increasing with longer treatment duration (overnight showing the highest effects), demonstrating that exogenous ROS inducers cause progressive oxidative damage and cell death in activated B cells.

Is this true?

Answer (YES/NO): NO